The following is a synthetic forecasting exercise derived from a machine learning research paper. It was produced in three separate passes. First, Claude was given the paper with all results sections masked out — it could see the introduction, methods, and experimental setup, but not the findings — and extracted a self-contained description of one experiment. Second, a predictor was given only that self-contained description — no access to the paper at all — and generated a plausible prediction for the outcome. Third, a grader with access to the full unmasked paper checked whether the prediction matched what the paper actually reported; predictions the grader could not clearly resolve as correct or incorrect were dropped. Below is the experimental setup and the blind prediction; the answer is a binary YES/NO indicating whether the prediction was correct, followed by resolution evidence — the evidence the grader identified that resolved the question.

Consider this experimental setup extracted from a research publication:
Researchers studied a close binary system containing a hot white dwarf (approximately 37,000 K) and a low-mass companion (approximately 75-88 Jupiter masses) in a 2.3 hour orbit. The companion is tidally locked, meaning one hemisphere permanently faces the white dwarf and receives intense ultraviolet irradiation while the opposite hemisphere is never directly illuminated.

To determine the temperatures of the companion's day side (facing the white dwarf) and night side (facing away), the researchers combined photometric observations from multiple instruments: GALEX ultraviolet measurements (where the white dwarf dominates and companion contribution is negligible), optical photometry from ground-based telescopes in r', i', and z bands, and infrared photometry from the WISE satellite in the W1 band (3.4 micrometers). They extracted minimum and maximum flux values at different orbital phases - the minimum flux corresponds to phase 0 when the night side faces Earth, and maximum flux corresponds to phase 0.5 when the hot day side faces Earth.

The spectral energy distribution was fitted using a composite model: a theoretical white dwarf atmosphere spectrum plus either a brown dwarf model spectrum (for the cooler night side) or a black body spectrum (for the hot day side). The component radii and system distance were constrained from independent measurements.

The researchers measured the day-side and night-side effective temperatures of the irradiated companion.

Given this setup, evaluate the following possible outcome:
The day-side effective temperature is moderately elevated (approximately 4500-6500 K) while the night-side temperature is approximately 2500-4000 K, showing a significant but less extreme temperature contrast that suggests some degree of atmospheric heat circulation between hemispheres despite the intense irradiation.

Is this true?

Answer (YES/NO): NO